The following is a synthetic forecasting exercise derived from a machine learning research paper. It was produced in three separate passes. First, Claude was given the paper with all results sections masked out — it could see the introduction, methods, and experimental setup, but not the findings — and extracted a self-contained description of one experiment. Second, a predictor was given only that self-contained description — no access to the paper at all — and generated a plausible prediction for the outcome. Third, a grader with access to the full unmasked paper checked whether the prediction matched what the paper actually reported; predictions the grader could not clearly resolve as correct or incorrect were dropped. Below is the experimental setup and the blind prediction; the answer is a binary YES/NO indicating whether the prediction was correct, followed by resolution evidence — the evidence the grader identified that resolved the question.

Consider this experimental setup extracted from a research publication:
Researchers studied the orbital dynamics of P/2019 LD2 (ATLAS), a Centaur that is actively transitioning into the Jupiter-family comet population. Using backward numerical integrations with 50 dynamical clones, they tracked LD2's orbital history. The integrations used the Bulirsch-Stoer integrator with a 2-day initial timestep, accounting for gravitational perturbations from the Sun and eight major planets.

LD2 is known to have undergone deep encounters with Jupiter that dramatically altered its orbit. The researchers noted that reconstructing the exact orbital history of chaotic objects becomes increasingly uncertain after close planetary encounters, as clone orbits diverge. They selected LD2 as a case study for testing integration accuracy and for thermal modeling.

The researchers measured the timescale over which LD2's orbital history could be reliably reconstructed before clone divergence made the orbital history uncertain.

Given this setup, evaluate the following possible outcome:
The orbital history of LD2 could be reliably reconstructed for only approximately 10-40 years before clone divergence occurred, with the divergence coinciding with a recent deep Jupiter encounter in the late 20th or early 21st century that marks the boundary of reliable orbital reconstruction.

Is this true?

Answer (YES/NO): NO